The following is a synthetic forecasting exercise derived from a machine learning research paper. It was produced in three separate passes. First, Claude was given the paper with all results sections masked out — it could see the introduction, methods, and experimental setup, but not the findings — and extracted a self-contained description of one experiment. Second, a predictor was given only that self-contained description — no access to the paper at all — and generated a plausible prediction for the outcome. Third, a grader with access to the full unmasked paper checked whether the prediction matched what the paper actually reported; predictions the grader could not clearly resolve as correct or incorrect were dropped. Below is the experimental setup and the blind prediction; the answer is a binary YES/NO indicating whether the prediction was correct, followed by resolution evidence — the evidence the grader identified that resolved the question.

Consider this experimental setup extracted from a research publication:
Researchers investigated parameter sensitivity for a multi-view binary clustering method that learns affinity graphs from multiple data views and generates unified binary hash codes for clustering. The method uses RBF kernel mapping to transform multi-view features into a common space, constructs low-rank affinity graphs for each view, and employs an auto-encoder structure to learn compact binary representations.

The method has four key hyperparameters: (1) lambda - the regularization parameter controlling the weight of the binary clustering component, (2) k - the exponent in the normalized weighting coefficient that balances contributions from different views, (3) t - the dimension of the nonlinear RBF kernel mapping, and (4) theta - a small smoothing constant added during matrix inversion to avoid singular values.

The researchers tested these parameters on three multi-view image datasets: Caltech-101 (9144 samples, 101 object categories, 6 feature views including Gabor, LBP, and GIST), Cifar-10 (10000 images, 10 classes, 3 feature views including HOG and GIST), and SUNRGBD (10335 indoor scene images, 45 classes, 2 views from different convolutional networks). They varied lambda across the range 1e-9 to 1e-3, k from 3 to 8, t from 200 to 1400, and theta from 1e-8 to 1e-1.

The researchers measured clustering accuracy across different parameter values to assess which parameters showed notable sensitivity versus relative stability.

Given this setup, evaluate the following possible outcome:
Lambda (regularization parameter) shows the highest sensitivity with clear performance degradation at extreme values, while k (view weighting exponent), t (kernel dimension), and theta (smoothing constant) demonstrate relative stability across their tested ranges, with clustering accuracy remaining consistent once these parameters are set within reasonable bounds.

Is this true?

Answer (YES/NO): NO